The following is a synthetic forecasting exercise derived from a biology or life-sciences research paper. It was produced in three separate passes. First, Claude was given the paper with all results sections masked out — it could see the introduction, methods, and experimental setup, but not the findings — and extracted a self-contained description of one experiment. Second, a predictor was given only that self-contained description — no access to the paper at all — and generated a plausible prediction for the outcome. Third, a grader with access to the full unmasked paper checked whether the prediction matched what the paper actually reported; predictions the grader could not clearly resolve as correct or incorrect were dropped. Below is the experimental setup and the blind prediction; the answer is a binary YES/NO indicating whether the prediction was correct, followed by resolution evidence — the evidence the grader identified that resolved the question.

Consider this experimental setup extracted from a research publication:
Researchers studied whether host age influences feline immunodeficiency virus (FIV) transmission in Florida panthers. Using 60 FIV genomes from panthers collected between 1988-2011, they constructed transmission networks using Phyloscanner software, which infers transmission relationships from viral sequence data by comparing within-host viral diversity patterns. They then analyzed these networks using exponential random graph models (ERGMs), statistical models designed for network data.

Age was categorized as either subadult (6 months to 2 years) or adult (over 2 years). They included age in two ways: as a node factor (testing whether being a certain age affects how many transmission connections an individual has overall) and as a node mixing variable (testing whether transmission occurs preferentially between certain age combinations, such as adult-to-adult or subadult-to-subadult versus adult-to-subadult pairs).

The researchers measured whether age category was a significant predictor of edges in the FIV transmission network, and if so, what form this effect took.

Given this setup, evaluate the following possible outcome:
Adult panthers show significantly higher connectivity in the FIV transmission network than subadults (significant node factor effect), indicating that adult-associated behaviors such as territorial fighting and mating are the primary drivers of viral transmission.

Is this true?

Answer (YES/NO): NO